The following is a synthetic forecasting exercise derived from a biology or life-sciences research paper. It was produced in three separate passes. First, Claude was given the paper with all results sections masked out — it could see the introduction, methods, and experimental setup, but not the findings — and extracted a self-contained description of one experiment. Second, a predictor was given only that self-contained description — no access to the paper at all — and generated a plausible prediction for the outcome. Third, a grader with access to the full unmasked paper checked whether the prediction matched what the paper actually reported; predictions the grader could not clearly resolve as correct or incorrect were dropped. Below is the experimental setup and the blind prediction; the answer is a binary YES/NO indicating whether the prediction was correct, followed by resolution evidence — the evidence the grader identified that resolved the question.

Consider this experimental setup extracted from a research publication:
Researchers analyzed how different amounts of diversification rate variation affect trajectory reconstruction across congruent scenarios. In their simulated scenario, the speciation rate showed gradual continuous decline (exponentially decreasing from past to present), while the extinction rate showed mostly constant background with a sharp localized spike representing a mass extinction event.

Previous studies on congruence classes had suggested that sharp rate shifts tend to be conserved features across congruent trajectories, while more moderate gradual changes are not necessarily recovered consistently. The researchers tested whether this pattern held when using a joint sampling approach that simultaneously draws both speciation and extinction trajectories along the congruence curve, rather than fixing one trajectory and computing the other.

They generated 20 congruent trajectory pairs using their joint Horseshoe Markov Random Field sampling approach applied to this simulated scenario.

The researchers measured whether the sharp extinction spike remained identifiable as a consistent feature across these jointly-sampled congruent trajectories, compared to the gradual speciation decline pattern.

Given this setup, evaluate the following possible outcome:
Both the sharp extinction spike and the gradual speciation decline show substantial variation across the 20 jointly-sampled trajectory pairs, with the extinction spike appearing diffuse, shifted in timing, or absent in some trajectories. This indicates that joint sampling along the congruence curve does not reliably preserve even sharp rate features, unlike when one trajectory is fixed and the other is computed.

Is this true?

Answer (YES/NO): NO